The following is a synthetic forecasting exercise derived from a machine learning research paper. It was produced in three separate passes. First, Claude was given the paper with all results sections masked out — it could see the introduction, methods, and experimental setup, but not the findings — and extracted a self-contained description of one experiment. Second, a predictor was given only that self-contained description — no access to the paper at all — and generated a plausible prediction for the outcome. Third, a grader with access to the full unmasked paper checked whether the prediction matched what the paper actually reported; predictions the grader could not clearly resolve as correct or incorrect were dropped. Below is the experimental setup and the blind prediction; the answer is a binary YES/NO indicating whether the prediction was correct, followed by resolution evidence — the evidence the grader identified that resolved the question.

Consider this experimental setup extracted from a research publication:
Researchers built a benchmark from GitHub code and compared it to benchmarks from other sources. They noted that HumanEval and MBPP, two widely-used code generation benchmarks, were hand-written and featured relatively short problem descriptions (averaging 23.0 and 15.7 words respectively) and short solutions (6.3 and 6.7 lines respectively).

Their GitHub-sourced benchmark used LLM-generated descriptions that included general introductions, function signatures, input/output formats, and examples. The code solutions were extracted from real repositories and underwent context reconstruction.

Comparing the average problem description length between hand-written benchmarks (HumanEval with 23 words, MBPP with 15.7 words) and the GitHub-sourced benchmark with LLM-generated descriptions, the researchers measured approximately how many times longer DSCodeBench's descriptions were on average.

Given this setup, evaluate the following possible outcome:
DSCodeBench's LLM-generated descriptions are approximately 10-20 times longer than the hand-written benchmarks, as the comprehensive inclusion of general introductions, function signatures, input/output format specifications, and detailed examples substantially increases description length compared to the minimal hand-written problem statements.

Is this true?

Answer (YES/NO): YES